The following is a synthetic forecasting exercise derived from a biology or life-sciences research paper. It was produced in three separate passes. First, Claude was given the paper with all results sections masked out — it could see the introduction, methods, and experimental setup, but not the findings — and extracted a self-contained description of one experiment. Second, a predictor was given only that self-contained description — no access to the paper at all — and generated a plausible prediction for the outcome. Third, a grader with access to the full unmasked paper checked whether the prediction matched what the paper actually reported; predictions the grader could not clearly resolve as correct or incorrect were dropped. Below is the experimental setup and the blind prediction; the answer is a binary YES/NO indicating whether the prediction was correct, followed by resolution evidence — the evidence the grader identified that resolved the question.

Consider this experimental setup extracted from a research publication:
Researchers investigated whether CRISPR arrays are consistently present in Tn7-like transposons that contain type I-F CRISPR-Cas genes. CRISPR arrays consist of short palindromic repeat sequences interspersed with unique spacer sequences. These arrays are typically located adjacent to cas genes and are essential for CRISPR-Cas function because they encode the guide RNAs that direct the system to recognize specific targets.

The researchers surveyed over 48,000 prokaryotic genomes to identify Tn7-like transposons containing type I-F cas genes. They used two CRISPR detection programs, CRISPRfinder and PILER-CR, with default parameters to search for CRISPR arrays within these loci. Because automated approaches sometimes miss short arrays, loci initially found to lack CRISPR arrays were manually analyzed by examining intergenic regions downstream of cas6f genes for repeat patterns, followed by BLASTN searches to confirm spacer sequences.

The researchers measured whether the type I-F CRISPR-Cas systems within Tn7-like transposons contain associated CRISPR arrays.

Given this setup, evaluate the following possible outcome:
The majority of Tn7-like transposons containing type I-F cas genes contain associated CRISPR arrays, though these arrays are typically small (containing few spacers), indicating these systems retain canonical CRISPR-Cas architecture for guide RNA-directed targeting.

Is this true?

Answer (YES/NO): YES